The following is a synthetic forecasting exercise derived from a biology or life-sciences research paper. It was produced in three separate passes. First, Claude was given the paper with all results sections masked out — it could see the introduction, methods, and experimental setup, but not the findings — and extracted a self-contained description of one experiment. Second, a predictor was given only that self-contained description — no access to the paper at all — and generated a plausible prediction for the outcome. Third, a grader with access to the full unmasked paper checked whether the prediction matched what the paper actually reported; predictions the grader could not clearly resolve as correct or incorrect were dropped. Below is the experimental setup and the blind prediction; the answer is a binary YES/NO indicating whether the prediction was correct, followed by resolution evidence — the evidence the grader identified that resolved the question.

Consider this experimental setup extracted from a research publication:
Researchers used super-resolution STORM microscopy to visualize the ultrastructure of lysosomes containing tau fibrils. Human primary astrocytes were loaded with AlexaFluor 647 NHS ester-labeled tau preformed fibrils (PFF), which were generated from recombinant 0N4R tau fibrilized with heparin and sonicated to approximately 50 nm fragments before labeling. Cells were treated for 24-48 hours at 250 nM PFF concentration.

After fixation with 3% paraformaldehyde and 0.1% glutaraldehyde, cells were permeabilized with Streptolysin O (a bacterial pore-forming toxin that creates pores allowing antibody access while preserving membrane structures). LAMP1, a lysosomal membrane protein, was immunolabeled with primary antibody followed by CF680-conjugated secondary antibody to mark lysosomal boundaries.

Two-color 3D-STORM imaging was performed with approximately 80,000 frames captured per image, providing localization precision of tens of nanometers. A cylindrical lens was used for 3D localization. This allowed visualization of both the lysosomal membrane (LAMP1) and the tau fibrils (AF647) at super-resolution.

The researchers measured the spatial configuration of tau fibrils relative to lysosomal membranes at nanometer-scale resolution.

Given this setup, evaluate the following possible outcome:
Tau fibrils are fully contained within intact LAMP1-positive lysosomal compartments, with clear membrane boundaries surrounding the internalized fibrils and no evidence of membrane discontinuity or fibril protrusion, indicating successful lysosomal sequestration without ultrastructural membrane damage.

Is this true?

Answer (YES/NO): NO